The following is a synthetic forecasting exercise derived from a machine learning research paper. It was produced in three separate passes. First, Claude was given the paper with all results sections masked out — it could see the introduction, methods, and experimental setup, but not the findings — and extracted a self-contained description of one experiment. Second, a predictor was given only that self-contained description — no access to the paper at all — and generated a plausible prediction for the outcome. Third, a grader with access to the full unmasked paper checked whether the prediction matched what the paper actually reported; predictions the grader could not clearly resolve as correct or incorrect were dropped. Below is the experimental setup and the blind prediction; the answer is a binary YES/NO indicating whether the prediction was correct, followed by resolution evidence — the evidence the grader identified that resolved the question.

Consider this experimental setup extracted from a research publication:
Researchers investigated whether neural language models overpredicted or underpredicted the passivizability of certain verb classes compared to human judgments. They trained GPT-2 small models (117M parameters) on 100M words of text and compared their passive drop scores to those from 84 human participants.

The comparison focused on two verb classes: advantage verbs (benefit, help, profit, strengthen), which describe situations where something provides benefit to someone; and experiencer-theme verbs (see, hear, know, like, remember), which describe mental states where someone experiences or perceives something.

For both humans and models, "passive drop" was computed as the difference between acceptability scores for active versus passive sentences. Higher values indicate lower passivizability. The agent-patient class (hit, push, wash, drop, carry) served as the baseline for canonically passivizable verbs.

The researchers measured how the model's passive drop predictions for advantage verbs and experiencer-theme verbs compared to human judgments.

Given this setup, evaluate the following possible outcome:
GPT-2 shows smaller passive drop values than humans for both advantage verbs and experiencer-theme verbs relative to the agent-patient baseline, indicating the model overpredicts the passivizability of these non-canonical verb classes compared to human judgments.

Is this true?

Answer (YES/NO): NO